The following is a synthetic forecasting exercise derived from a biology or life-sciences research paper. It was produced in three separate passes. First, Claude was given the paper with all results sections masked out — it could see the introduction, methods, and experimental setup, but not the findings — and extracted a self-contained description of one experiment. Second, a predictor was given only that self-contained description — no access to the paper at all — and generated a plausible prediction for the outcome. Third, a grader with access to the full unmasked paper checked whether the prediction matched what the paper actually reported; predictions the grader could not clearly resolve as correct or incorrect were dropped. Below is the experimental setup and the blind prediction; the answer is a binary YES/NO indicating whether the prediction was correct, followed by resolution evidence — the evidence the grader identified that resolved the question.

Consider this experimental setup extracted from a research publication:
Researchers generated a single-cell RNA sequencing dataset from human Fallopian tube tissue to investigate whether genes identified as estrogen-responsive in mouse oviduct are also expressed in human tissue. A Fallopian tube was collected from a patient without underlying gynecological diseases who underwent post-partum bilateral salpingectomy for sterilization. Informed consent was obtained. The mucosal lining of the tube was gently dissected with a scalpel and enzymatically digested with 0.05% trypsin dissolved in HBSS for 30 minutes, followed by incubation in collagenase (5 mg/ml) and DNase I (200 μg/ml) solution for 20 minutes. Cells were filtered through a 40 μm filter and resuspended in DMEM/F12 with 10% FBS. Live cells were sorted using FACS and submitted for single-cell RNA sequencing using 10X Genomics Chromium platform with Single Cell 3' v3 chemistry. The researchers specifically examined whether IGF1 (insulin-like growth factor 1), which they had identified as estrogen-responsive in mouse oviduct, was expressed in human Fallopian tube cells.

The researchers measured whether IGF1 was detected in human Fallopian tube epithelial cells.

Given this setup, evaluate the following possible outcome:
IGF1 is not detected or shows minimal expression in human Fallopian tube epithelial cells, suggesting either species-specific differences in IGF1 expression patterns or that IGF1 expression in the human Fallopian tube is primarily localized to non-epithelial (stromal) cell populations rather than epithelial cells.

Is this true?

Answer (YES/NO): YES